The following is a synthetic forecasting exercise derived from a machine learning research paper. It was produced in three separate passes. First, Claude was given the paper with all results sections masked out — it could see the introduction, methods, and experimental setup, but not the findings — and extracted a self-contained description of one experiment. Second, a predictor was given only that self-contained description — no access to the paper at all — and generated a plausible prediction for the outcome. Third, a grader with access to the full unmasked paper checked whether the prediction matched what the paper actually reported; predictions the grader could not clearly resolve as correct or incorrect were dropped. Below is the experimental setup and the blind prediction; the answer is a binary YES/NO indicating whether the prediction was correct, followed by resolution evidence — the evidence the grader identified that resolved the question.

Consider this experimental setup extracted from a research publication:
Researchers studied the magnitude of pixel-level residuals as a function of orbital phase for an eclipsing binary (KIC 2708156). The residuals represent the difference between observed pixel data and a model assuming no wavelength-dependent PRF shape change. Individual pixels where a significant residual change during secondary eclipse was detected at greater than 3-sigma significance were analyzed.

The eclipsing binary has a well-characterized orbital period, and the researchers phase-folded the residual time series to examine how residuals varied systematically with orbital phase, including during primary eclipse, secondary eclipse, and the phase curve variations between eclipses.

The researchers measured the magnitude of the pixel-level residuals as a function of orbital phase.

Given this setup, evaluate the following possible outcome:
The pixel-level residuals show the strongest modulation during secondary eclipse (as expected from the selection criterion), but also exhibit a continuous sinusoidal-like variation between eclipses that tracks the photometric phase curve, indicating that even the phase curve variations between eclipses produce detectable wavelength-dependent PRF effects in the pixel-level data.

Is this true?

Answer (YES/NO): YES